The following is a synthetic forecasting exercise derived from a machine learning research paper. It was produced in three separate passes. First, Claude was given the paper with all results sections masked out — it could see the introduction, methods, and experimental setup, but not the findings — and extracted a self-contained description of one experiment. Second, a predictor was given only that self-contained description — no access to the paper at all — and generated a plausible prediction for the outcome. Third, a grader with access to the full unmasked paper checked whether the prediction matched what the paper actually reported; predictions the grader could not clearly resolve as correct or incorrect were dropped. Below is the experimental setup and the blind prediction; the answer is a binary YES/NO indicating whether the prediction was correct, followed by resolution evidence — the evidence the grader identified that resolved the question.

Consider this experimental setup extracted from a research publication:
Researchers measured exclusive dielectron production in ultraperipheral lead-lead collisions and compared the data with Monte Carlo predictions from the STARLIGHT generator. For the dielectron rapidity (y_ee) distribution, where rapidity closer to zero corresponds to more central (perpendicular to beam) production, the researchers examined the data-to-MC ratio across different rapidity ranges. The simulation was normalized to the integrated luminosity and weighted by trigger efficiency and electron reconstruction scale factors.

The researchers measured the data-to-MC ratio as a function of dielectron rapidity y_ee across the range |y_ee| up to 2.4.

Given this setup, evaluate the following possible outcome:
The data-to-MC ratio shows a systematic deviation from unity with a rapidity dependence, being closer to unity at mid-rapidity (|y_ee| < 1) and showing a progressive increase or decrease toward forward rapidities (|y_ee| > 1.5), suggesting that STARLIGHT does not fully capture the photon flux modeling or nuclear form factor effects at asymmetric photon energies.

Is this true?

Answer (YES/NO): YES